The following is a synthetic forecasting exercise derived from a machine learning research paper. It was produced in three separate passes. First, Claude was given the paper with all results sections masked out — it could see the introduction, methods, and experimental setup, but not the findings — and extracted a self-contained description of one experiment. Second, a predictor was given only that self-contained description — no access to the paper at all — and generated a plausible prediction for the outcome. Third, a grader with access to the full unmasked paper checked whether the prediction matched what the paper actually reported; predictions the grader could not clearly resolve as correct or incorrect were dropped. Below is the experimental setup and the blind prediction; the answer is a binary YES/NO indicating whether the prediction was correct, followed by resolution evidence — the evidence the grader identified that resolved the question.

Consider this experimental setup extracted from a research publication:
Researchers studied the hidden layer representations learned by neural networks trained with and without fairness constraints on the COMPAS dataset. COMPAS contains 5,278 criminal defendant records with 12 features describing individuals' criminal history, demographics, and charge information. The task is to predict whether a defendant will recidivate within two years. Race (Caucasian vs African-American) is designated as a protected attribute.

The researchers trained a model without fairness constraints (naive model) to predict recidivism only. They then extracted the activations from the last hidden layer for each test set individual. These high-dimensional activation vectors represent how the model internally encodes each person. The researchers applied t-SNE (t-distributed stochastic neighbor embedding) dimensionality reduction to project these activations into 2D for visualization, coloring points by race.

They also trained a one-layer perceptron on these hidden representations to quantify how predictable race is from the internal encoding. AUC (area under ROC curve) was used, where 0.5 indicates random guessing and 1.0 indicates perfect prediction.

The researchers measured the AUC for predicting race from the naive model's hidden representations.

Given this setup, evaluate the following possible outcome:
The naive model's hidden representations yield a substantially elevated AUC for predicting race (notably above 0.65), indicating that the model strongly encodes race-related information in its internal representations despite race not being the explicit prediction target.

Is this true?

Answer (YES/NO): YES